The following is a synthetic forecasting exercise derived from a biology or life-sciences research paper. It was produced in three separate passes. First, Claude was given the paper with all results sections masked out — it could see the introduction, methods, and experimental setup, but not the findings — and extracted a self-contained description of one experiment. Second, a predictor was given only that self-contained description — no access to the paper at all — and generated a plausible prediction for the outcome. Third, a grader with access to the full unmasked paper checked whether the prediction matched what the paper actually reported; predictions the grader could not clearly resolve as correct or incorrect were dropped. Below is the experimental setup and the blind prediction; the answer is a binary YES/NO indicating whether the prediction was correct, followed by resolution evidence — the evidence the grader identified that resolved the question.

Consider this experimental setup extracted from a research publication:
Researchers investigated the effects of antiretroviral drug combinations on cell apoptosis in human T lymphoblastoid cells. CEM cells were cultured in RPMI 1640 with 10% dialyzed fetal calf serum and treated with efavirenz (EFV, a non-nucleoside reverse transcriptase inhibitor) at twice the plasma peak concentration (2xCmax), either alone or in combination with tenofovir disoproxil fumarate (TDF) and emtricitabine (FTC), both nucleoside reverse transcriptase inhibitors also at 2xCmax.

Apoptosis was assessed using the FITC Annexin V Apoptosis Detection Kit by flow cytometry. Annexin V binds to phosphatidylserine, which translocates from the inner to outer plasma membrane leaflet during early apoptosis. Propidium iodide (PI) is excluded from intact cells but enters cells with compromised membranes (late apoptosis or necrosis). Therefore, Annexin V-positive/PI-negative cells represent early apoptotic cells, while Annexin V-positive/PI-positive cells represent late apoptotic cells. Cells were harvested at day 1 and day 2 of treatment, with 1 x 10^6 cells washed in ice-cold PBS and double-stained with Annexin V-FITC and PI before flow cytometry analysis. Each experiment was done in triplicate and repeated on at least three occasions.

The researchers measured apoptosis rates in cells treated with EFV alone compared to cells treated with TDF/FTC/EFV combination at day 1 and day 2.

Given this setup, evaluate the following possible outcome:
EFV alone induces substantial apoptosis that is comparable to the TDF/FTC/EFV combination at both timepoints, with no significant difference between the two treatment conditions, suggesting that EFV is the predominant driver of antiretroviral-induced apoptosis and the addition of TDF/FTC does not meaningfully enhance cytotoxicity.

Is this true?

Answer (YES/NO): YES